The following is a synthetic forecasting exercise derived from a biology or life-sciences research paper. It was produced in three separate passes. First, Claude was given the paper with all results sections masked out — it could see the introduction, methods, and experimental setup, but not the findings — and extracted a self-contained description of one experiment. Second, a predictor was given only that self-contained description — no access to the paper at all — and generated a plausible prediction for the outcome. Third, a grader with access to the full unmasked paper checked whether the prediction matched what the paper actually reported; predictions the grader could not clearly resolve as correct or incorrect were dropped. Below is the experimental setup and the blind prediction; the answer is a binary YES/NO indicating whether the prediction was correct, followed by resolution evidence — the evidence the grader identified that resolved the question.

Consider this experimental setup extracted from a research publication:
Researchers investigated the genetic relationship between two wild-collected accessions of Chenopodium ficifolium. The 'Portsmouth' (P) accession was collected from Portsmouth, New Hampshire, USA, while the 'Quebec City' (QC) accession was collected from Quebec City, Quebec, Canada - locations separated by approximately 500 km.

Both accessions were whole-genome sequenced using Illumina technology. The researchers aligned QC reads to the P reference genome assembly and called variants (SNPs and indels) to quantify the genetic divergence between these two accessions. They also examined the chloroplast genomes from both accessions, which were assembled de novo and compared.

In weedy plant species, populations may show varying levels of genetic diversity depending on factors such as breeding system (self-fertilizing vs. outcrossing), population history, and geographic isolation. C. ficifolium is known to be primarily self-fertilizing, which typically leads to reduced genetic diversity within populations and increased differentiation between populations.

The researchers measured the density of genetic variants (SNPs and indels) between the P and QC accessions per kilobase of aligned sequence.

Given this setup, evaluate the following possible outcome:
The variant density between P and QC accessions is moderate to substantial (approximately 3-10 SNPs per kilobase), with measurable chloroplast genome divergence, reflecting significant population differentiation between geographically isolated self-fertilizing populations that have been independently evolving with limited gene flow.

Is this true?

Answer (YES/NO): NO